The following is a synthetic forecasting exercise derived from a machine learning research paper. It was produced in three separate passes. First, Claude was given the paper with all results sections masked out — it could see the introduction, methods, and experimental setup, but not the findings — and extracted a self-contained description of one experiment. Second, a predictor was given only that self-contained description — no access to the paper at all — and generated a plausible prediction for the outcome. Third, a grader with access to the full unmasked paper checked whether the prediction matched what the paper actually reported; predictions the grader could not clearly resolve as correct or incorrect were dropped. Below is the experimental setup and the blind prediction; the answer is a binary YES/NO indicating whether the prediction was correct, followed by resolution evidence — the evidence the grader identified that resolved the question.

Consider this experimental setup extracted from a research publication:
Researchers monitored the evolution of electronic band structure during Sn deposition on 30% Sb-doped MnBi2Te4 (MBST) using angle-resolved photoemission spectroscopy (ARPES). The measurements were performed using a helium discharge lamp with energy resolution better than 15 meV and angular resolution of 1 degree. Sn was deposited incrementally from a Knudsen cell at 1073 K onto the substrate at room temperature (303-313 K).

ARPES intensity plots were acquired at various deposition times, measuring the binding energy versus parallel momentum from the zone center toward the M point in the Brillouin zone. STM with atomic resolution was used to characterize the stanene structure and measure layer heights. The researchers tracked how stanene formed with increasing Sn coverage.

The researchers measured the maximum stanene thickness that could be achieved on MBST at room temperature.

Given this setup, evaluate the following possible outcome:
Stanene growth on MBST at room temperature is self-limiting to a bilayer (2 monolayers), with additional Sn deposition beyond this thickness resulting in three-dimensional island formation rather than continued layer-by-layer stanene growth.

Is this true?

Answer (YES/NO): YES